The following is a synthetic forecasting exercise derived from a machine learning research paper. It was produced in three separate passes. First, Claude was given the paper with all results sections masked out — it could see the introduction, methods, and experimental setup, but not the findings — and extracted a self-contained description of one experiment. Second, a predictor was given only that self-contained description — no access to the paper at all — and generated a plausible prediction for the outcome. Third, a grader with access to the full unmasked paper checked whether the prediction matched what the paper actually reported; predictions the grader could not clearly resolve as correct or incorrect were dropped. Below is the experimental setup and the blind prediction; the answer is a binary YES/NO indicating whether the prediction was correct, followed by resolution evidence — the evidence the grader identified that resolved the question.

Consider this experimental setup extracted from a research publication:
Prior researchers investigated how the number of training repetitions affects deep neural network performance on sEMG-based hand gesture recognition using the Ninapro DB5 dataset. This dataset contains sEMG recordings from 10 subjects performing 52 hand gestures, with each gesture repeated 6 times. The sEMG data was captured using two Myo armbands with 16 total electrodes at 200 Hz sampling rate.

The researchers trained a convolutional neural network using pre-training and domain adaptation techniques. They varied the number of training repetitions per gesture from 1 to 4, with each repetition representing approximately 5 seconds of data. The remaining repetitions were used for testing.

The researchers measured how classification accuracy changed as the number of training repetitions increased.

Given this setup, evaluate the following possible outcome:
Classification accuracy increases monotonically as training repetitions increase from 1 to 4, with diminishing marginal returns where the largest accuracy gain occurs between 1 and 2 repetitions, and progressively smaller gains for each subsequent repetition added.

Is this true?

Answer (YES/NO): YES